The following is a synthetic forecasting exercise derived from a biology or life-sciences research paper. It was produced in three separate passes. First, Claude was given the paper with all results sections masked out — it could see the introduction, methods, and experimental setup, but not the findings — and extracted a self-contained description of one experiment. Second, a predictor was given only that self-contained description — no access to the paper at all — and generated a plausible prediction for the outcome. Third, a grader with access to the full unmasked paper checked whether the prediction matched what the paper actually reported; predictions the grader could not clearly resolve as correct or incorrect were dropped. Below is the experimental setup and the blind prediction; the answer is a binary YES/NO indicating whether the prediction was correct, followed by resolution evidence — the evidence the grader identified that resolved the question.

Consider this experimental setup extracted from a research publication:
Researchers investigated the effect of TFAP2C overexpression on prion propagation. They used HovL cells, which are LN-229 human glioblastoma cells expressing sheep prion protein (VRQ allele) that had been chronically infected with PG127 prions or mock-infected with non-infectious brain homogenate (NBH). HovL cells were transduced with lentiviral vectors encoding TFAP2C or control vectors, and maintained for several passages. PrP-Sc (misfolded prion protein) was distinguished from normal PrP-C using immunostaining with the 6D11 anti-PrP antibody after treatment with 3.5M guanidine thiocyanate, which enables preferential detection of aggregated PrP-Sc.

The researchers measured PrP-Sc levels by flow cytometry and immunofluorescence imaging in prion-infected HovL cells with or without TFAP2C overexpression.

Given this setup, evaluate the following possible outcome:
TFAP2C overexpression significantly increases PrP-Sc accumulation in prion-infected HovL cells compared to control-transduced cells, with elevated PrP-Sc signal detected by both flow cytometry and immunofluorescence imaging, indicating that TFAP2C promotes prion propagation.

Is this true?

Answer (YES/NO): NO